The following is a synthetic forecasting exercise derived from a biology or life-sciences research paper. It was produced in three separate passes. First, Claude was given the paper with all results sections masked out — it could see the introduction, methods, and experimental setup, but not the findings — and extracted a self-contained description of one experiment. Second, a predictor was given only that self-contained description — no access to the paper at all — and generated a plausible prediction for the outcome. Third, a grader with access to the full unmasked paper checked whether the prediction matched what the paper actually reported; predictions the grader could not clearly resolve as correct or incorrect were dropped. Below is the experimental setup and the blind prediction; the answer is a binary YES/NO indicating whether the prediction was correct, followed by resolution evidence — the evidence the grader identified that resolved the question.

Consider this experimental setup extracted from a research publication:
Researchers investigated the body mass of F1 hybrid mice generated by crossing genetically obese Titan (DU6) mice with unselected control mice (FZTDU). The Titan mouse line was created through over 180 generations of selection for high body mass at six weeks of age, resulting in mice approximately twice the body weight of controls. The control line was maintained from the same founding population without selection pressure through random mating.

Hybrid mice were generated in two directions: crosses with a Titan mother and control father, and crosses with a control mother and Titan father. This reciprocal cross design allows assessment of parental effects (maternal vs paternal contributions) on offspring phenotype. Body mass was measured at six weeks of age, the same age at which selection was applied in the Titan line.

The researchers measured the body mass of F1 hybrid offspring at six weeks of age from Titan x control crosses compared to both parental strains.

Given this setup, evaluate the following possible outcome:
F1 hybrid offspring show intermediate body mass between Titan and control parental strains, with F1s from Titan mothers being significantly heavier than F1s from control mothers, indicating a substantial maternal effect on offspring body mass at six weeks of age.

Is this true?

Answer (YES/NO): NO